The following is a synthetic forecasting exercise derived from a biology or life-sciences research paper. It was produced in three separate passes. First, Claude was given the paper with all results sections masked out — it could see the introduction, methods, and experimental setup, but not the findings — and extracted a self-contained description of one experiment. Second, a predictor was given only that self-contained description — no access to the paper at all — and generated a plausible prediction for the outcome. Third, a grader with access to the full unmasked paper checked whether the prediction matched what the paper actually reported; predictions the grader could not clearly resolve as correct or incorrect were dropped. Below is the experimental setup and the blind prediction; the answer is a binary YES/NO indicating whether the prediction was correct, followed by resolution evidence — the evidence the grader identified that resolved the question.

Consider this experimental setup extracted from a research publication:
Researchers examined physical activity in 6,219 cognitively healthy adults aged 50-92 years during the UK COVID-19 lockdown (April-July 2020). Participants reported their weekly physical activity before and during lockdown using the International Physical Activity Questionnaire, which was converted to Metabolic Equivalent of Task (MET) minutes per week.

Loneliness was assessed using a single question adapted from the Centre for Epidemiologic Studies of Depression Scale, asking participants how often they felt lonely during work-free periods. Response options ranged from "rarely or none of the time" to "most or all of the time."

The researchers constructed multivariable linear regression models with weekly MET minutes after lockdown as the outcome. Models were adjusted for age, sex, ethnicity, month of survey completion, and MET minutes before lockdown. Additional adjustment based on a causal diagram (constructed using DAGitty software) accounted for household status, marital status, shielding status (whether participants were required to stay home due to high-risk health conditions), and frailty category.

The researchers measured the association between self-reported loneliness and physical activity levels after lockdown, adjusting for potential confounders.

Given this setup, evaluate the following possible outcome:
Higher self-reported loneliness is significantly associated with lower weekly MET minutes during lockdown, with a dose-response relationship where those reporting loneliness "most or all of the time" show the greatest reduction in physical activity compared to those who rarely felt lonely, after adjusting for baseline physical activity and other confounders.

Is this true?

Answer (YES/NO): NO